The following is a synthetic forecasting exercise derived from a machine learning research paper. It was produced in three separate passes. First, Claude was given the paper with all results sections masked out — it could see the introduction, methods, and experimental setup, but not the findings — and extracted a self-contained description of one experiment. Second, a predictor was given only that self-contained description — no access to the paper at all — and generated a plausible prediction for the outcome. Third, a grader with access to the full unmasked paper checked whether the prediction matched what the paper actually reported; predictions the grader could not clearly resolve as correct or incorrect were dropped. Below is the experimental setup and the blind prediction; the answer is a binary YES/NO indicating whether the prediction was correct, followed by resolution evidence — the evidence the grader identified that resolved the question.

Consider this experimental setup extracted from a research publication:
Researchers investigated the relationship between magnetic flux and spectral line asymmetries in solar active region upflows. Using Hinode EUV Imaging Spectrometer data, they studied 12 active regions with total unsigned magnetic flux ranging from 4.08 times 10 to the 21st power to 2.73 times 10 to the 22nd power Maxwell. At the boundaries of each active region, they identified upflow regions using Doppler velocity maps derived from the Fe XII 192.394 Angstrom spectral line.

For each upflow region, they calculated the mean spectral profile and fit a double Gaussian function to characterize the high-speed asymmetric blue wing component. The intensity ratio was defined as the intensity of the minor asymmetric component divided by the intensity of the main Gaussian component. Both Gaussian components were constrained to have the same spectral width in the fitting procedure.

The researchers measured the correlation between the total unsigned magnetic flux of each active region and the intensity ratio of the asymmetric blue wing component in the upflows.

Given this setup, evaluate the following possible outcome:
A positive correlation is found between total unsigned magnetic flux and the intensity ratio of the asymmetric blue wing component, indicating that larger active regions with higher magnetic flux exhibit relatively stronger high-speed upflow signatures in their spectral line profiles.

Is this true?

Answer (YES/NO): YES